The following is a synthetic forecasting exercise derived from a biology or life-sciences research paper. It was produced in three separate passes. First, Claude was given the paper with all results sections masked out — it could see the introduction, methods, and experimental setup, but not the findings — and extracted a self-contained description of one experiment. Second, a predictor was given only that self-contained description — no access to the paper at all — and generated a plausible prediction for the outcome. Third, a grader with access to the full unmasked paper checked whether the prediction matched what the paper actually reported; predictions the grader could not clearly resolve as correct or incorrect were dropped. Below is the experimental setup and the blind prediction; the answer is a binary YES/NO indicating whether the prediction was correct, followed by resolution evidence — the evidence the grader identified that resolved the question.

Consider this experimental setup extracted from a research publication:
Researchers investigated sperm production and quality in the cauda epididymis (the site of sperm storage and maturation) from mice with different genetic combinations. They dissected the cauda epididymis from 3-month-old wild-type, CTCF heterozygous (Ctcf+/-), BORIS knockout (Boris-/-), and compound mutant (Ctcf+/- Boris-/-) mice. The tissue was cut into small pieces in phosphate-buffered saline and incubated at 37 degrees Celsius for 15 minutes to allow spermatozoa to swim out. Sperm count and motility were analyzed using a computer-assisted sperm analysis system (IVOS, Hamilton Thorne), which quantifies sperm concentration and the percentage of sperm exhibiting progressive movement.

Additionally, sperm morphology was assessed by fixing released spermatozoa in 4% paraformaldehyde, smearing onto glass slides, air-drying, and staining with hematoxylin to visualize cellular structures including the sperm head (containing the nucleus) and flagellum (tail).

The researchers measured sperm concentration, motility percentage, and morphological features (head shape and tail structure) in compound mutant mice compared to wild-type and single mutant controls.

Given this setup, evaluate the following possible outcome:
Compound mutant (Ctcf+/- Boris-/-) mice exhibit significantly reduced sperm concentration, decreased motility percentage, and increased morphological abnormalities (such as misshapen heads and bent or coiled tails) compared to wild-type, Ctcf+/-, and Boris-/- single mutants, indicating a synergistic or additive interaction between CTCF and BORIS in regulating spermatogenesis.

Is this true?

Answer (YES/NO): YES